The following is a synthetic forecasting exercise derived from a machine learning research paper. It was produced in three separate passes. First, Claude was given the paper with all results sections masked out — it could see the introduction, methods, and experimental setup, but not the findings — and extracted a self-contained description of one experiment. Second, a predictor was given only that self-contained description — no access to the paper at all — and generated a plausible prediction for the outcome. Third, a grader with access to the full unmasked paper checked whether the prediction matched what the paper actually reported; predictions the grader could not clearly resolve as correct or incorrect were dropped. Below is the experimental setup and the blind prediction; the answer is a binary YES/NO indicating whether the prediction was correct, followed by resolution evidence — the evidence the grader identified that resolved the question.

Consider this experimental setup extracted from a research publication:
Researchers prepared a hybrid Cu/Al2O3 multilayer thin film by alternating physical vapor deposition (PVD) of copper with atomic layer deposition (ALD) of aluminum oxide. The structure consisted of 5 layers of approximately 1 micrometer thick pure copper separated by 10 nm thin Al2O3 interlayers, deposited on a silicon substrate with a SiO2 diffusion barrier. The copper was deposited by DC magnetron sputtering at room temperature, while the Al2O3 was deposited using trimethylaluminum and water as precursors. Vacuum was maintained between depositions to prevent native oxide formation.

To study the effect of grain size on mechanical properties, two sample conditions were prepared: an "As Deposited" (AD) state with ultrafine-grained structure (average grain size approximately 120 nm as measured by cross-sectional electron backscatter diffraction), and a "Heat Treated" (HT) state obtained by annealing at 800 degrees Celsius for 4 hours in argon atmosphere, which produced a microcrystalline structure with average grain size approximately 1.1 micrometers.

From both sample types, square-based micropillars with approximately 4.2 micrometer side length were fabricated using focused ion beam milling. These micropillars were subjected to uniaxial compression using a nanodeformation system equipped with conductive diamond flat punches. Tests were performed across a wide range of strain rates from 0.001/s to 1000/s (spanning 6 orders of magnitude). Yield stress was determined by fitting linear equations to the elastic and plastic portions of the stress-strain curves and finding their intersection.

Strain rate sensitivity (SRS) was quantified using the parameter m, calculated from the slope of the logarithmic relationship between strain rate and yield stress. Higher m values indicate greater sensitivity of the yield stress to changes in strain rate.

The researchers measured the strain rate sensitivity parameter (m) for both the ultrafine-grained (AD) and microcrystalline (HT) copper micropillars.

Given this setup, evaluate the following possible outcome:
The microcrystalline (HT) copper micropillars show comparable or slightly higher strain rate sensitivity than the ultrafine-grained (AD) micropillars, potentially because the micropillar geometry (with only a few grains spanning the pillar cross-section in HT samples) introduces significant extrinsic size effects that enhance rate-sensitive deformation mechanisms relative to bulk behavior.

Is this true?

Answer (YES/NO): NO